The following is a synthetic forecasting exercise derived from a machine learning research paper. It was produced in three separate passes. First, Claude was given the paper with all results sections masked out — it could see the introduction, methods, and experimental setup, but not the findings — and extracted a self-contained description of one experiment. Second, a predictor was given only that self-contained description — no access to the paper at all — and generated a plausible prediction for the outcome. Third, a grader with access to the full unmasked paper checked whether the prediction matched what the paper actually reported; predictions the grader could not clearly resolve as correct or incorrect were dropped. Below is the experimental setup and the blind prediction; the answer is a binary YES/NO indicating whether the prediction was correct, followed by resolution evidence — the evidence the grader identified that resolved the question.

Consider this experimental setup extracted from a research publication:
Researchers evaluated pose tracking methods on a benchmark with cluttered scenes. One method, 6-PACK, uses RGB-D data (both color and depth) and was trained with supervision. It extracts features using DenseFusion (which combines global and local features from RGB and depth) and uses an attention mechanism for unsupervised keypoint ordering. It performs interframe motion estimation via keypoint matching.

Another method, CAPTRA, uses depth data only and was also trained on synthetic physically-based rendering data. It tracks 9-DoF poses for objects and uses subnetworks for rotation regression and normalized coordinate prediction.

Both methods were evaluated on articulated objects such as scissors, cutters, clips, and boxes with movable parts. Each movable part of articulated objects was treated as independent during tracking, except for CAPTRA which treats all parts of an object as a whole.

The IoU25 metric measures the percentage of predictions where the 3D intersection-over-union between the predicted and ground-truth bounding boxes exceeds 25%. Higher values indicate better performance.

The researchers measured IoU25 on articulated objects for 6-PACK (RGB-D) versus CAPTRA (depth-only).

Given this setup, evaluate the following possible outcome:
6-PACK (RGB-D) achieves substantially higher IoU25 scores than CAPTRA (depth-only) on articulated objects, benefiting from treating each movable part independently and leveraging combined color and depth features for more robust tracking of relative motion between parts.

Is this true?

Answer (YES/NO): NO